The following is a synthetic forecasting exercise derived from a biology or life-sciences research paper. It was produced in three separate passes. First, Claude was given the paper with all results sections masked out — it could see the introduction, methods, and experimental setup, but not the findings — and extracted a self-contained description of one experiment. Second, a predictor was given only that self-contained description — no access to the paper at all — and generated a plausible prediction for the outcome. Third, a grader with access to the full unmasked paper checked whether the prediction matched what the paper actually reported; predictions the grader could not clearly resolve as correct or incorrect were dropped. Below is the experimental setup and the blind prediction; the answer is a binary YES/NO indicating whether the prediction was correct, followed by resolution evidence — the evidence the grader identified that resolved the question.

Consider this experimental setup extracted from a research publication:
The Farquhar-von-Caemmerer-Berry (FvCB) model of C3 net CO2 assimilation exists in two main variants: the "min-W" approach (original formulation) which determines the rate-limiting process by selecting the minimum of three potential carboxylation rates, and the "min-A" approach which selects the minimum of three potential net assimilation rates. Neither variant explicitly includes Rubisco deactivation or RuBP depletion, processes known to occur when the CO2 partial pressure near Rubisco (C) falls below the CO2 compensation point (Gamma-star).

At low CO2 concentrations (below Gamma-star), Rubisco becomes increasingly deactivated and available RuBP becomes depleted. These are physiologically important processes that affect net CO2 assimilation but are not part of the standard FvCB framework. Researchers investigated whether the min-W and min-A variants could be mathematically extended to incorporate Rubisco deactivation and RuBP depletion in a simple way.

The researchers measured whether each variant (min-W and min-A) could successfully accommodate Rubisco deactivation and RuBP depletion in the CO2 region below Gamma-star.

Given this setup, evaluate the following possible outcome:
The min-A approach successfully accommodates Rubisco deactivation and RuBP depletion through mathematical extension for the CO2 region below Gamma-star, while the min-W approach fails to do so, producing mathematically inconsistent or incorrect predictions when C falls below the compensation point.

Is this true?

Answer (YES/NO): NO